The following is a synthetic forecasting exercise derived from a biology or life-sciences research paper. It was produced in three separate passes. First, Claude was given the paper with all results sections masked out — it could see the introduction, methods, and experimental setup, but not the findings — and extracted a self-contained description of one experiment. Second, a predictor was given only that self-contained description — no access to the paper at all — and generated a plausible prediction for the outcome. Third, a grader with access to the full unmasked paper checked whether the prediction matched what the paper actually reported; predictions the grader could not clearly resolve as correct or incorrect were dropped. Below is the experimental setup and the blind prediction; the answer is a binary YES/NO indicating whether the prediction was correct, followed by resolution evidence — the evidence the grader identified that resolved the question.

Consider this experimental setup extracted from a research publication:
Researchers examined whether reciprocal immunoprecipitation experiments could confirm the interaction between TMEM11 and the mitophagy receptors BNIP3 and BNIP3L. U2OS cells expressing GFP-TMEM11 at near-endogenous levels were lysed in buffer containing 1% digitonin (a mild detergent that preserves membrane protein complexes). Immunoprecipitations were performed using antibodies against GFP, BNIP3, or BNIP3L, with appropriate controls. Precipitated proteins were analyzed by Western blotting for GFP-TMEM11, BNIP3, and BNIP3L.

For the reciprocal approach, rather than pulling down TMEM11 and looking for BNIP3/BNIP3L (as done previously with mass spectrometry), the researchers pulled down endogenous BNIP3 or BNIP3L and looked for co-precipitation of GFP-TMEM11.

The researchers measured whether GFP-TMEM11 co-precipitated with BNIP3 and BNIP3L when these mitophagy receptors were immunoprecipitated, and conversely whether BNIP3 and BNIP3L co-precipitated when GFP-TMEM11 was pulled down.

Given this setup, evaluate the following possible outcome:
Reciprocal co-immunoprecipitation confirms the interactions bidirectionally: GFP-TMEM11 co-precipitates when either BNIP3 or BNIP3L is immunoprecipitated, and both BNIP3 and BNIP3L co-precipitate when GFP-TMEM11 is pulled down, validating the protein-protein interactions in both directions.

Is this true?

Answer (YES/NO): YES